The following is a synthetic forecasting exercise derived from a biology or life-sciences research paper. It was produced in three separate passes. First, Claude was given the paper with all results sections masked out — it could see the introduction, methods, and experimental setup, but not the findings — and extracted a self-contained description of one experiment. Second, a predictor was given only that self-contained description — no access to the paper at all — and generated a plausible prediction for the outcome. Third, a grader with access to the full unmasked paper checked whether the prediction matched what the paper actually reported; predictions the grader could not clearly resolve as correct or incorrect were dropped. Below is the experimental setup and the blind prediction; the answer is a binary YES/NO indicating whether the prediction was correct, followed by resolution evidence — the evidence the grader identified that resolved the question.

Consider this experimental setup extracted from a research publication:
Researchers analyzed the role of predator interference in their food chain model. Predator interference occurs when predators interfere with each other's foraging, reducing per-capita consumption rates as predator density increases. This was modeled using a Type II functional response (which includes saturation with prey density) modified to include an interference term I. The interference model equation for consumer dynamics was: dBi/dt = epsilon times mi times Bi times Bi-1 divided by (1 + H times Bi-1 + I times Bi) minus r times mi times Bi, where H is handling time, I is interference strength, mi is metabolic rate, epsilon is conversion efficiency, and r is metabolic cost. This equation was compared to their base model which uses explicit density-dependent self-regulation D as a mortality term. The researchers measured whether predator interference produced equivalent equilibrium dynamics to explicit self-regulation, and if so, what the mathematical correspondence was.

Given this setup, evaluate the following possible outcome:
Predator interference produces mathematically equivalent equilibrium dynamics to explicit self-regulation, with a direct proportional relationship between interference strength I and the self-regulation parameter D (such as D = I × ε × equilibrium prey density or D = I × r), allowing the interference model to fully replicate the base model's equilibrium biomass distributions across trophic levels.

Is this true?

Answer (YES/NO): YES